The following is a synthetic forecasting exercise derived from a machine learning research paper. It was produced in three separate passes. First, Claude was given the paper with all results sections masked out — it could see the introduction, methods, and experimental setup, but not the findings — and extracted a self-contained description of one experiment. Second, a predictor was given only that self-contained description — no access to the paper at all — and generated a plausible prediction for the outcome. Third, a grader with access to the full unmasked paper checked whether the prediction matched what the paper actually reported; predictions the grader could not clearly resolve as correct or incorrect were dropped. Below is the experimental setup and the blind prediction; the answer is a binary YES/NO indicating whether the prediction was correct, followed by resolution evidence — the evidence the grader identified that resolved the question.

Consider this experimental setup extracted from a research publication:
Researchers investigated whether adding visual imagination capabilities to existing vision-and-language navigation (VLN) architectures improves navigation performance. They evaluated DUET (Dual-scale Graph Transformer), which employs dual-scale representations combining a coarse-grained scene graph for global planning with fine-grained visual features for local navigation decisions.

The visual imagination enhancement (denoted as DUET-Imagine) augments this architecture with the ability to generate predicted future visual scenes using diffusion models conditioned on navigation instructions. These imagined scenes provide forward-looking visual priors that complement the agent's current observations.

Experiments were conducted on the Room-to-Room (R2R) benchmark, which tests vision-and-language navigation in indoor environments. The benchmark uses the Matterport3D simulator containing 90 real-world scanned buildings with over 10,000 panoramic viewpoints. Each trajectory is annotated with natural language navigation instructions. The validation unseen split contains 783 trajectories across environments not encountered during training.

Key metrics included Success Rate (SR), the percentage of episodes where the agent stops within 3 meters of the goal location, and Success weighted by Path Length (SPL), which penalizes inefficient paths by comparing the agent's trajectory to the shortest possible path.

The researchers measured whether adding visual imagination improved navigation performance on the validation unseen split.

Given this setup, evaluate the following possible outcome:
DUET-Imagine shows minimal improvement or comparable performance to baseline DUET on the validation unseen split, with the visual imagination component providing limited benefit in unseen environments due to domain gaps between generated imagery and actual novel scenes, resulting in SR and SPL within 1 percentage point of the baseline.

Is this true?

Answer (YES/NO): YES